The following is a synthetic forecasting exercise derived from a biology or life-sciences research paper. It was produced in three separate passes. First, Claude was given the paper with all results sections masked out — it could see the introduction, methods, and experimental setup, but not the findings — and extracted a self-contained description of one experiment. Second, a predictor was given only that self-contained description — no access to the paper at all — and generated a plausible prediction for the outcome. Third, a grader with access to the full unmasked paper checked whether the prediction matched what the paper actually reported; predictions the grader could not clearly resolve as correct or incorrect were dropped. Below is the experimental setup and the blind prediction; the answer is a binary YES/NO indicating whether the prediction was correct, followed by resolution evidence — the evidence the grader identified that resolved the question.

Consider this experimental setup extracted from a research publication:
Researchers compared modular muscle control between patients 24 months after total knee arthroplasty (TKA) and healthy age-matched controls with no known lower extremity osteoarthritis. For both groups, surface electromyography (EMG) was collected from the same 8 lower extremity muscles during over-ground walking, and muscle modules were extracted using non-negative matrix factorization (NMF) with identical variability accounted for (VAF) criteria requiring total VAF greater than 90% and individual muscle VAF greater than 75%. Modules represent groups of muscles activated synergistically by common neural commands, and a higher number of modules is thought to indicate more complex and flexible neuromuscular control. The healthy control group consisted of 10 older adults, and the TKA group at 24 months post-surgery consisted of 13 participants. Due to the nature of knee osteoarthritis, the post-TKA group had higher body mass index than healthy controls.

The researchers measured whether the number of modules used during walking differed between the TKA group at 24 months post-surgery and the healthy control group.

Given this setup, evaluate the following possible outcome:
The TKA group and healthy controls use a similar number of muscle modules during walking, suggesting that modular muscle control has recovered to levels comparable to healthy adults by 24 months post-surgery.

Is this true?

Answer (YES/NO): YES